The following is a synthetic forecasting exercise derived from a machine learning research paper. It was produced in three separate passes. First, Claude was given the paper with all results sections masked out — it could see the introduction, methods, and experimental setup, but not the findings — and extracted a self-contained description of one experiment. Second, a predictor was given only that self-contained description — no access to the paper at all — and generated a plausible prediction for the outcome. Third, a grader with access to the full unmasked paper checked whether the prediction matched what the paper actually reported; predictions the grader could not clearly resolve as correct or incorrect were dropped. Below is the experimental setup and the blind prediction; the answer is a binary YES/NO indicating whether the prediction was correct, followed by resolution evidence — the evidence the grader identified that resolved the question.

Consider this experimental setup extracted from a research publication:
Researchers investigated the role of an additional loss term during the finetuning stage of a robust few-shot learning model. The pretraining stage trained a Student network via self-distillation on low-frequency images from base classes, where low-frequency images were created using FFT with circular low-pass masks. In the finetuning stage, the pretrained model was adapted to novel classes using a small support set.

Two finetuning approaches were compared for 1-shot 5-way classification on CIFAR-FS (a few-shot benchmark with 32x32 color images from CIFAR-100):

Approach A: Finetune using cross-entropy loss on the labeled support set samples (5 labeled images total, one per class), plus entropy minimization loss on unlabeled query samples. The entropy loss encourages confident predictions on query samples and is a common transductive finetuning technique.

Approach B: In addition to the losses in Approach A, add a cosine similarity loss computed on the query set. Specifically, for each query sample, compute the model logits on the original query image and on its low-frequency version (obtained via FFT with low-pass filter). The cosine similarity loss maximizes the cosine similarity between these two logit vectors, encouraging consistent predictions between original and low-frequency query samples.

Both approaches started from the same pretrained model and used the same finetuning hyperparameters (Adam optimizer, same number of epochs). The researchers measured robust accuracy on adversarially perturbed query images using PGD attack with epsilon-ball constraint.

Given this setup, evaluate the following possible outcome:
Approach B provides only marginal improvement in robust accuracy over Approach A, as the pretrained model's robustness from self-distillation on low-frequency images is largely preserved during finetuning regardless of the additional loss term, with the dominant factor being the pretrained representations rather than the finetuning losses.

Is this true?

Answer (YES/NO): NO